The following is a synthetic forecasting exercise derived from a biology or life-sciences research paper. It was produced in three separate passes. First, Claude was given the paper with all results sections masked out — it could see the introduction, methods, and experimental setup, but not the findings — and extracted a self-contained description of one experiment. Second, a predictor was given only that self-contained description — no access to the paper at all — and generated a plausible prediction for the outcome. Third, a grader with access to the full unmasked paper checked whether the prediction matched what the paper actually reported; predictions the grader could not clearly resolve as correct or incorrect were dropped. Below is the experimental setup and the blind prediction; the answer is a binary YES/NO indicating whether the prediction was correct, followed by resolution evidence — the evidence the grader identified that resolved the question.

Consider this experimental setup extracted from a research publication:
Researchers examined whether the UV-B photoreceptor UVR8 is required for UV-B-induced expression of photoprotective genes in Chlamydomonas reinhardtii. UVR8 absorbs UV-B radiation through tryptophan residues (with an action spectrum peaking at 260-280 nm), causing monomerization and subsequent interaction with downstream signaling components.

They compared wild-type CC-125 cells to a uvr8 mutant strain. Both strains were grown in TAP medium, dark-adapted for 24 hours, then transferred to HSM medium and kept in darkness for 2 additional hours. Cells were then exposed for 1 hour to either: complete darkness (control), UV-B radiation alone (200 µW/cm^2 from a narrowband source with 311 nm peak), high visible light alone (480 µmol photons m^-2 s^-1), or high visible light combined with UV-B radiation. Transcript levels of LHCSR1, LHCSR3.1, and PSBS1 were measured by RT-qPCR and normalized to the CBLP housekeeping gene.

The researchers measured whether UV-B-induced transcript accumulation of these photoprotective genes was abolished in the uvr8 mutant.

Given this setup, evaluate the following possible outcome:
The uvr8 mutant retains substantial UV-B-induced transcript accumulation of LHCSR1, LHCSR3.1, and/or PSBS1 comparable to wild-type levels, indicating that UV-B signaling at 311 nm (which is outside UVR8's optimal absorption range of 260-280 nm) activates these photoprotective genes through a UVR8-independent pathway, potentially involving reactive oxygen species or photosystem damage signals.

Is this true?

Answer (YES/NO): NO